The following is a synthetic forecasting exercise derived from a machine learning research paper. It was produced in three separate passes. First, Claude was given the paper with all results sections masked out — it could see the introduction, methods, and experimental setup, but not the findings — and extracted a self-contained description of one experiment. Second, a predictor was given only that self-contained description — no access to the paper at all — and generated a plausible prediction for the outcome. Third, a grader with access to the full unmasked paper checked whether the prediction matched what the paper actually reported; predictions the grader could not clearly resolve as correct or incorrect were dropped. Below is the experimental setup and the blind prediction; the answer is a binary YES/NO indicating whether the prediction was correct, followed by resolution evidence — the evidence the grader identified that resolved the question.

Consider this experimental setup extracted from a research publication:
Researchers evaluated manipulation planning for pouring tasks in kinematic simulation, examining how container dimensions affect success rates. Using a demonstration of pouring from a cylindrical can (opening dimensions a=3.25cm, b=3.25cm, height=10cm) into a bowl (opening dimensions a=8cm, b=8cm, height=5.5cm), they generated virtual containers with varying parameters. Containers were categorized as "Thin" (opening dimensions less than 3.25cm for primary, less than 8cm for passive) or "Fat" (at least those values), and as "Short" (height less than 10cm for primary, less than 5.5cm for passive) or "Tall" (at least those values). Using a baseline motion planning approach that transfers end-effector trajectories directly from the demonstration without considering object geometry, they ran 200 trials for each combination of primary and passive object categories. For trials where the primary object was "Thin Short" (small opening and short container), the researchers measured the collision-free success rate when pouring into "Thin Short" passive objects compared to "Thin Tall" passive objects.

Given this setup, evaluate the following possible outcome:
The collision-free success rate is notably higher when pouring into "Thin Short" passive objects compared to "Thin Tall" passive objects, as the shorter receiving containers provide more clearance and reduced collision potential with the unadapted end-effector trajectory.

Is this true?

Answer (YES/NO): YES